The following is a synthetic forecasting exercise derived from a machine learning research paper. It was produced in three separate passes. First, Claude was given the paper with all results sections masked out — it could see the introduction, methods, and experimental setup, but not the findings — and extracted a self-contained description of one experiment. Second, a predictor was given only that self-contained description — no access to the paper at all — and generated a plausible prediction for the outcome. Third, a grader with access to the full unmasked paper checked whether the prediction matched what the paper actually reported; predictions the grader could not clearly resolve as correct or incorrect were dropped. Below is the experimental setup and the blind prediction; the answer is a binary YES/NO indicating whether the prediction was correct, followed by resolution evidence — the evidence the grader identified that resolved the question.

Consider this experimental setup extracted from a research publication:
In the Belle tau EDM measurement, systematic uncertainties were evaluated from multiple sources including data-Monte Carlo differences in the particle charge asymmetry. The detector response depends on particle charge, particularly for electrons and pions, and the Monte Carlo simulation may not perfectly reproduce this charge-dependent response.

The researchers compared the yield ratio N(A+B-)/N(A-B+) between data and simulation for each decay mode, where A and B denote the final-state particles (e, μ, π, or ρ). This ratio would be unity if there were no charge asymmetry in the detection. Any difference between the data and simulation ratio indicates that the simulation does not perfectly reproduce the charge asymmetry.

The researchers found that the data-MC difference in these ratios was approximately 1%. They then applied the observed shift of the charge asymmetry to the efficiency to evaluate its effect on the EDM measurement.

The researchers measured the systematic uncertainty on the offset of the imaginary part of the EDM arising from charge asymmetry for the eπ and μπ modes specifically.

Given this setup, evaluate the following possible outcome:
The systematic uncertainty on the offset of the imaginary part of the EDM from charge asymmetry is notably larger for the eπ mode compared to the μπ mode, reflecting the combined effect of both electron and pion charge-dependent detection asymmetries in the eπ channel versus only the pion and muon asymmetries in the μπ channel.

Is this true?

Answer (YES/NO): NO